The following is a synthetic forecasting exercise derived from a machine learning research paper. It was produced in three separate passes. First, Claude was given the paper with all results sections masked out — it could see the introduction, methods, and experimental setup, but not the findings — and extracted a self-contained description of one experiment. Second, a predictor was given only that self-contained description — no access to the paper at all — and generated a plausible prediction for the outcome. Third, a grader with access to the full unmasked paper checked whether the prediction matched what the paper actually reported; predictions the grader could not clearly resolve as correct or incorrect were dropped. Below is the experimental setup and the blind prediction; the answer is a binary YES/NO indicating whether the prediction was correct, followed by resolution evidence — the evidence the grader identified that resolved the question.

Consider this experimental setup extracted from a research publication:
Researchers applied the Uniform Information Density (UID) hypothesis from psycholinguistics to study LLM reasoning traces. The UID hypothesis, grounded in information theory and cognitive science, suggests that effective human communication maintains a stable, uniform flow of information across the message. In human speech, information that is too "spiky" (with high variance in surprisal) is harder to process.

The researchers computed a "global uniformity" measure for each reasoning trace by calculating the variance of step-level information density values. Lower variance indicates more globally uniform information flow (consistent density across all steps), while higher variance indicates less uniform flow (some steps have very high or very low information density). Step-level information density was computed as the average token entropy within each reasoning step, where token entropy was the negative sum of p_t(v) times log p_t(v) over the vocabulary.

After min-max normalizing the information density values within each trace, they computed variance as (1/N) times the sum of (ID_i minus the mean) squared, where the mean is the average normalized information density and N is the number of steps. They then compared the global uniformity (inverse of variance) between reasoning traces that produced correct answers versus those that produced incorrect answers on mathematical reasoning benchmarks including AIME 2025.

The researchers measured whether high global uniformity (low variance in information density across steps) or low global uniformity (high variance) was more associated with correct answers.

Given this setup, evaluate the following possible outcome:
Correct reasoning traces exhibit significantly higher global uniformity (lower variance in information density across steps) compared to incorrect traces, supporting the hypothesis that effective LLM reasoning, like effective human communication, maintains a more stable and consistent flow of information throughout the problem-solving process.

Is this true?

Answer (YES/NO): NO